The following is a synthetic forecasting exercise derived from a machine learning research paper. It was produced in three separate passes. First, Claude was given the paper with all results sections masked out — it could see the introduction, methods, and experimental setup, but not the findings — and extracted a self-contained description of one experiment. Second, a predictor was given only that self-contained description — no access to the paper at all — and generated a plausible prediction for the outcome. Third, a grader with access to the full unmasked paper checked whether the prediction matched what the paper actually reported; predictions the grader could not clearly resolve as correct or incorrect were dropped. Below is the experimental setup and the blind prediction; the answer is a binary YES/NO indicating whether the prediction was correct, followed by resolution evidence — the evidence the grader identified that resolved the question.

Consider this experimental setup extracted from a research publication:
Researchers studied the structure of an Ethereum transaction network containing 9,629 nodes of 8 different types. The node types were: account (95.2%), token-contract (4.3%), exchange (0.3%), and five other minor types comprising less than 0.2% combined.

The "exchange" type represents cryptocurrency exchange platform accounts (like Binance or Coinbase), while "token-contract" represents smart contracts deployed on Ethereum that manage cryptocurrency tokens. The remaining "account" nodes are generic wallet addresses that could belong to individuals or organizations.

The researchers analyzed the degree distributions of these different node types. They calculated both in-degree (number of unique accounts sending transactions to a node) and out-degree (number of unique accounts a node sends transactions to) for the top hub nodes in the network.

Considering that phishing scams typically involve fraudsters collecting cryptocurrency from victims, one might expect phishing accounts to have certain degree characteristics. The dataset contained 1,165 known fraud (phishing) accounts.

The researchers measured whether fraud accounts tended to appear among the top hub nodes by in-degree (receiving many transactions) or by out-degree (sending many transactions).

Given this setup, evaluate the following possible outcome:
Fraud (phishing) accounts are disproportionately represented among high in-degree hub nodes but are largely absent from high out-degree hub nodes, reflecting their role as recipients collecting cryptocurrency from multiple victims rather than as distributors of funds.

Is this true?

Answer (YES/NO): NO